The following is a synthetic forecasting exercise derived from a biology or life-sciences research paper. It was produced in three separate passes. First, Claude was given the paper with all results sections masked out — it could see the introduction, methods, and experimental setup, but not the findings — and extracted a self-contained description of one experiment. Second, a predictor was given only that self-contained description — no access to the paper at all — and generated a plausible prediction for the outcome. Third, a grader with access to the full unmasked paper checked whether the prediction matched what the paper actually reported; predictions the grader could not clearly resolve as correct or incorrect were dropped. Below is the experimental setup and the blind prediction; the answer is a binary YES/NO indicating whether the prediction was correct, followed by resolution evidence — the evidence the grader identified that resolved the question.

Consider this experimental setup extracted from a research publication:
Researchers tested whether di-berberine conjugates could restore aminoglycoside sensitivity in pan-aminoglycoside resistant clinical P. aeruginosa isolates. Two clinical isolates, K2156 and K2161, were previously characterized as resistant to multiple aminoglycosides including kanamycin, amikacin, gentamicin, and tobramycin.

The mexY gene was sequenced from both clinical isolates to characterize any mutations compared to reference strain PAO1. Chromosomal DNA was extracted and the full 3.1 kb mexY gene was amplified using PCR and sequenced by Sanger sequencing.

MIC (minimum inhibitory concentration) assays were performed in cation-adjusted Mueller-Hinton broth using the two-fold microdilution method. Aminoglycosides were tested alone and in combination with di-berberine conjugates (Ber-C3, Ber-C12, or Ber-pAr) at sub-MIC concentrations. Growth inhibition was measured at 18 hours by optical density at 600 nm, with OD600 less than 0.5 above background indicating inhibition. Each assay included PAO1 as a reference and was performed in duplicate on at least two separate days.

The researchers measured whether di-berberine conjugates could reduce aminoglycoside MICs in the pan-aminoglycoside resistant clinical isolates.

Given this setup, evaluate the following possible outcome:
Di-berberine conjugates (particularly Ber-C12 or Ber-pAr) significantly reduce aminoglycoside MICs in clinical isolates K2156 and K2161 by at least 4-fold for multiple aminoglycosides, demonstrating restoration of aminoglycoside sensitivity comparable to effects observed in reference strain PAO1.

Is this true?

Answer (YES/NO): NO